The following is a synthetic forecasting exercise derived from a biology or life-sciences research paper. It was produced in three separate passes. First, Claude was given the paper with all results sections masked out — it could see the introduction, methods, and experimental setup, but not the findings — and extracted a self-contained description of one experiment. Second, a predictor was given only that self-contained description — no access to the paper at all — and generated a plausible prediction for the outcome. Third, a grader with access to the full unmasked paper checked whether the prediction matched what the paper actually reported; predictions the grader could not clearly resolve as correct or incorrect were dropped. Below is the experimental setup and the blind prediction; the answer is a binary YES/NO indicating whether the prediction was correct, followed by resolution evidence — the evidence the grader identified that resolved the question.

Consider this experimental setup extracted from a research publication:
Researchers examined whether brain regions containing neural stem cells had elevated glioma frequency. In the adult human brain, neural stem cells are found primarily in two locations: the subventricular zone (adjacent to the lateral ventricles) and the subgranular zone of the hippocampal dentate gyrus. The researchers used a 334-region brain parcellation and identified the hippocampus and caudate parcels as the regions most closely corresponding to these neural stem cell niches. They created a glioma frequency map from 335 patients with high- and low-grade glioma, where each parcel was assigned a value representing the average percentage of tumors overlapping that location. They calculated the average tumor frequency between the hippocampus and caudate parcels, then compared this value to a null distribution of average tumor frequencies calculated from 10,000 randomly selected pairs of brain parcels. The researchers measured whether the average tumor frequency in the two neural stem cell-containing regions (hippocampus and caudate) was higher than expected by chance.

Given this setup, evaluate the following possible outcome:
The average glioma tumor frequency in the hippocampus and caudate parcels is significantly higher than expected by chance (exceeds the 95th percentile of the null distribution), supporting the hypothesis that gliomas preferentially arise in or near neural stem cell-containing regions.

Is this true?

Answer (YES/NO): YES